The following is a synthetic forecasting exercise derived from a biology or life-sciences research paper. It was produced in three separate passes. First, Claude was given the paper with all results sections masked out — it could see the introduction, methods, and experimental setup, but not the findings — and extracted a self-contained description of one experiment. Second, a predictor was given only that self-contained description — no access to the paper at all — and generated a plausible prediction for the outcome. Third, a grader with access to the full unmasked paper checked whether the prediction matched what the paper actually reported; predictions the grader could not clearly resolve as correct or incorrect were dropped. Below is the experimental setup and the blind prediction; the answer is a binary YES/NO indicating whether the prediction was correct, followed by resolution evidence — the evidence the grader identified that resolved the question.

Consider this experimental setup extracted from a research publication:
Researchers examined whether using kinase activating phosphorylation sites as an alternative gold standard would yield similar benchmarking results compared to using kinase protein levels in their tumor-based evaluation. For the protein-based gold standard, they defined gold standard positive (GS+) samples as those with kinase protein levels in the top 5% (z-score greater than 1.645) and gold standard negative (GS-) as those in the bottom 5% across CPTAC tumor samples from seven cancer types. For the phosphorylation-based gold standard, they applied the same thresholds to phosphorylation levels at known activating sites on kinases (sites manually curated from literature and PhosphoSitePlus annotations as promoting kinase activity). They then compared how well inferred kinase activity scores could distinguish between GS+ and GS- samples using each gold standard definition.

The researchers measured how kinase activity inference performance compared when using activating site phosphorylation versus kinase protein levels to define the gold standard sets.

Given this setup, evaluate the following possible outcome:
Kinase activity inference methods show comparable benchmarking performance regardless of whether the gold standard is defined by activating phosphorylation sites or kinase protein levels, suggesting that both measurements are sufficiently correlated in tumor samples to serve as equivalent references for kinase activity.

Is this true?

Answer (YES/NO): YES